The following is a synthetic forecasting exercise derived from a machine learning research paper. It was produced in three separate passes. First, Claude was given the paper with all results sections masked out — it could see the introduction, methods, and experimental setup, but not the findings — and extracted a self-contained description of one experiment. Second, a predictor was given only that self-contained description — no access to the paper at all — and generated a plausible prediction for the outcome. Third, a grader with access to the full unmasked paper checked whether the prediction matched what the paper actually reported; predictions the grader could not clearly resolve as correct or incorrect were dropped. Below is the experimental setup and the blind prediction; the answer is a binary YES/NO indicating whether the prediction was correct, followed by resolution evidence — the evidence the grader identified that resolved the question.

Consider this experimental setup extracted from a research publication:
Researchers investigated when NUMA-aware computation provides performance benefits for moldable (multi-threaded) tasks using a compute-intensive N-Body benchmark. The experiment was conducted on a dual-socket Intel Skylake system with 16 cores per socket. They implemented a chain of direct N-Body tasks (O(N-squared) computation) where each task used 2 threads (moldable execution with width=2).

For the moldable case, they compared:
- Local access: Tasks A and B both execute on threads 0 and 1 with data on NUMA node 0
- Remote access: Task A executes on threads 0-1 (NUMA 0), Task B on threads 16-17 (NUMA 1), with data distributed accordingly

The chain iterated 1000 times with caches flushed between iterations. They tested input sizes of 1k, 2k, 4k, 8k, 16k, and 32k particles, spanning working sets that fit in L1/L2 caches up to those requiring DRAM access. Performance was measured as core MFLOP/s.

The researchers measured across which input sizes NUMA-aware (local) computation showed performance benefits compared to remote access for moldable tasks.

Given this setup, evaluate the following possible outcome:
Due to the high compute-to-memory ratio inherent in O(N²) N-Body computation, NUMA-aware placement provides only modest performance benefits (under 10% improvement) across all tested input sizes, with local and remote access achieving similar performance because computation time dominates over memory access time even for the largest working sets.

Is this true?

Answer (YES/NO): NO